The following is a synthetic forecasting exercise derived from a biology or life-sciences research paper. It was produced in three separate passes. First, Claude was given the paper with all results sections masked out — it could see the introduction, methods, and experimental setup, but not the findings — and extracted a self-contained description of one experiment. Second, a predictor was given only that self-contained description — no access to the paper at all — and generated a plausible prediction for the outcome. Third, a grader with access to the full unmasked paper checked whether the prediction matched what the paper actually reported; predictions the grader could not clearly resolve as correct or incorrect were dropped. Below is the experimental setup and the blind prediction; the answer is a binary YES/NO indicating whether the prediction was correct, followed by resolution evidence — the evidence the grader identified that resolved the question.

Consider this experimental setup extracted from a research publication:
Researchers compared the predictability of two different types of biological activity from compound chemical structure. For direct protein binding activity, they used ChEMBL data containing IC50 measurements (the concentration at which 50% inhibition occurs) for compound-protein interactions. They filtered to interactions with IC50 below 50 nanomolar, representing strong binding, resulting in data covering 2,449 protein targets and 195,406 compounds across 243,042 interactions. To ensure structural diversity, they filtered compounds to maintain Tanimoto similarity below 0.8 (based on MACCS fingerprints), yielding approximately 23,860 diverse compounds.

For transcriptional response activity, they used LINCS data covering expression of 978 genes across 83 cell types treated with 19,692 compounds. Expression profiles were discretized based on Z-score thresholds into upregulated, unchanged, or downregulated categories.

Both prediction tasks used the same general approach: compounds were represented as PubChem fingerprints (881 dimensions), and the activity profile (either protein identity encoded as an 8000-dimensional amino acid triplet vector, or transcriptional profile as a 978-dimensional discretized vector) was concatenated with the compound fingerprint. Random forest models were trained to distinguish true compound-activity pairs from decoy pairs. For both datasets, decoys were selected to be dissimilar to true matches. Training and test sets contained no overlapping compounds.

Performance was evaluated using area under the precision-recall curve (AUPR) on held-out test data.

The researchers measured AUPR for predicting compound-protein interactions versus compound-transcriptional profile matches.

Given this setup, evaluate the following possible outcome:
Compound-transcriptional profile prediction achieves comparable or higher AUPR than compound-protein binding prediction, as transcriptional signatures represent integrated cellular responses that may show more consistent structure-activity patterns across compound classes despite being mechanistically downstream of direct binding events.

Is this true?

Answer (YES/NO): NO